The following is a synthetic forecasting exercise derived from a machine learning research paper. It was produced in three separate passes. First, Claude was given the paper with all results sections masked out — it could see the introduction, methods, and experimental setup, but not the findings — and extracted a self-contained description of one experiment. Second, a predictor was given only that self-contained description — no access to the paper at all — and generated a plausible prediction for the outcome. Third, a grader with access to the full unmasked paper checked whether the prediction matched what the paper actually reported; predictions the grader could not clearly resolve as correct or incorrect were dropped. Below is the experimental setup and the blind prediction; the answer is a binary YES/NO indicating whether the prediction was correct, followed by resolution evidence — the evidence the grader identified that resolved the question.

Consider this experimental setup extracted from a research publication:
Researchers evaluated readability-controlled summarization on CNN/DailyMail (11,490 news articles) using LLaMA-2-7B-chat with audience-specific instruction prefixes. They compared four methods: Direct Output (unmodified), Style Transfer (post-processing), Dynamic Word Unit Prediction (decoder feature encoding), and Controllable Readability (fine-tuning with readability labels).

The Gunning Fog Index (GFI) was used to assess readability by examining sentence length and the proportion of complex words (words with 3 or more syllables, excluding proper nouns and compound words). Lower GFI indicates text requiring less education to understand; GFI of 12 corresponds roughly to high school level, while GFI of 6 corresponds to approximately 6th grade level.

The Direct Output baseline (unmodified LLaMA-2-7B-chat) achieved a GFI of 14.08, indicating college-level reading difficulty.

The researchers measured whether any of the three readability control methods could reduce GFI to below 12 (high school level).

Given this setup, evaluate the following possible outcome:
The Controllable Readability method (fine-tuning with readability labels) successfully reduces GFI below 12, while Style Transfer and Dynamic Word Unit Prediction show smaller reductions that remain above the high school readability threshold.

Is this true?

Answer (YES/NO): NO